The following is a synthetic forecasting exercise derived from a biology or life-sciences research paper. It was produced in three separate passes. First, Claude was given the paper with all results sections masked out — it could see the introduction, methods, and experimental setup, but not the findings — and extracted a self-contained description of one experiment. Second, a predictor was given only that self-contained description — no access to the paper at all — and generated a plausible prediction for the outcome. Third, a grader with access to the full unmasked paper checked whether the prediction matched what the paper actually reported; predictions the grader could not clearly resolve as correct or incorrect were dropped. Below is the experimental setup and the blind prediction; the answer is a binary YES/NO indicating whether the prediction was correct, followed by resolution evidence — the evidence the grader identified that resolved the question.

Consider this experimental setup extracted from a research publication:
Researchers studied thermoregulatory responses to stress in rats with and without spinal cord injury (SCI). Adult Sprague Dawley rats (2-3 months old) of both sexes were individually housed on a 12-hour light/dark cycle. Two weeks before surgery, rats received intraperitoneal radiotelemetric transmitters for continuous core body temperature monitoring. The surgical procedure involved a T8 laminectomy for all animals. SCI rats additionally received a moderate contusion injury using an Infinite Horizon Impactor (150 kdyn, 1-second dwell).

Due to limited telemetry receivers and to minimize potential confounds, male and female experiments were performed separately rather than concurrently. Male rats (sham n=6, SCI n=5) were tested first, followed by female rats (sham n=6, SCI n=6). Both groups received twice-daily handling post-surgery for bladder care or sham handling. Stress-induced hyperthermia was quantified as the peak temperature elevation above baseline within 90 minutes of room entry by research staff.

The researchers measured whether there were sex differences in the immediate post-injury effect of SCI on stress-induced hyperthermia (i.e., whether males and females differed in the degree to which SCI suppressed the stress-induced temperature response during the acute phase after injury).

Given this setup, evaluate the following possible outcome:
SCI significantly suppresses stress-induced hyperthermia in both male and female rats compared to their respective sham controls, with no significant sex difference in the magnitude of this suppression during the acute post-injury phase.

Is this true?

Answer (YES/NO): YES